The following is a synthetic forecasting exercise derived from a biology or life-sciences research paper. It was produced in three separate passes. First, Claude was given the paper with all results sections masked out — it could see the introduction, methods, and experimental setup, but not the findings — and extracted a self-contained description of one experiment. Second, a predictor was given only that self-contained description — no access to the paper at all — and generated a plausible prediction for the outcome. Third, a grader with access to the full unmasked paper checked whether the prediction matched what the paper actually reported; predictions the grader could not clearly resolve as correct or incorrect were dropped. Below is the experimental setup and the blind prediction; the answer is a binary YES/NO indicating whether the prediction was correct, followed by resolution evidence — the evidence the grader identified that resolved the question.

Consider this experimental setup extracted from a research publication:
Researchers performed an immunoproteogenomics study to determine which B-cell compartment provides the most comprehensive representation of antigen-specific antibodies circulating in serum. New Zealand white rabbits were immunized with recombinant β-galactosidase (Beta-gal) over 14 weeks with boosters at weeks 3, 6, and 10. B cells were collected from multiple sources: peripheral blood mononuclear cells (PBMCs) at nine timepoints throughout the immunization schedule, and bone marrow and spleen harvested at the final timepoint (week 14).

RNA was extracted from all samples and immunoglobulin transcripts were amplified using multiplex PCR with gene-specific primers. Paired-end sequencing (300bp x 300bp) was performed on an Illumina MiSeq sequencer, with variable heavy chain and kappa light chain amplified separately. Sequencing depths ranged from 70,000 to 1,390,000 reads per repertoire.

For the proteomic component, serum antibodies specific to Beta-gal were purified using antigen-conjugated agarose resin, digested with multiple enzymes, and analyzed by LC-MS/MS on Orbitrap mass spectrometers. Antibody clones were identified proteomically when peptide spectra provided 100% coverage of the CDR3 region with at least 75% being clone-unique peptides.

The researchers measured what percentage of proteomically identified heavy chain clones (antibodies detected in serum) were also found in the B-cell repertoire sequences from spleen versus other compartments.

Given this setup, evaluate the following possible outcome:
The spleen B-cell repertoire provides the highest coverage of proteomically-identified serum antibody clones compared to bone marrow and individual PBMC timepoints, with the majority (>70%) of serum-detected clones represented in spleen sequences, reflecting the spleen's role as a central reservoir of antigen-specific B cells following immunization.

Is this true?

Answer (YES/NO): NO